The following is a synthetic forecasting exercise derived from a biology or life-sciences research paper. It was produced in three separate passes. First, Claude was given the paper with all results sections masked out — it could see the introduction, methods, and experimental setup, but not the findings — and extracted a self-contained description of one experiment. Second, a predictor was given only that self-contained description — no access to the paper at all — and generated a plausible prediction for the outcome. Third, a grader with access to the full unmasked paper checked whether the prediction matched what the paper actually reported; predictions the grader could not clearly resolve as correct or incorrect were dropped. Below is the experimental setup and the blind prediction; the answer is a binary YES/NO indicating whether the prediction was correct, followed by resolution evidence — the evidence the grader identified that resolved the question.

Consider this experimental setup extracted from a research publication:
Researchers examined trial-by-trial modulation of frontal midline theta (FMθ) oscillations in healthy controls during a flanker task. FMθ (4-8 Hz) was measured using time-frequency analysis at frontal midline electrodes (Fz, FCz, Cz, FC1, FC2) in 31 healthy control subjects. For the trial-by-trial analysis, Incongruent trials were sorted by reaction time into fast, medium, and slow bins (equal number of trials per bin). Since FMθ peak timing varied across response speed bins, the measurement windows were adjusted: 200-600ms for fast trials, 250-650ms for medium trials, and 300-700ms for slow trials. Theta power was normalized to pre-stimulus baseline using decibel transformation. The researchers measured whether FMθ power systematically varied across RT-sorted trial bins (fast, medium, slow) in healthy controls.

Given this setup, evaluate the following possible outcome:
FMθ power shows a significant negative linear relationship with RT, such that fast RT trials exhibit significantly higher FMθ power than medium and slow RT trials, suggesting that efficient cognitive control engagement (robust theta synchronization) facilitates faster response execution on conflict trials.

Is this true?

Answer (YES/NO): NO